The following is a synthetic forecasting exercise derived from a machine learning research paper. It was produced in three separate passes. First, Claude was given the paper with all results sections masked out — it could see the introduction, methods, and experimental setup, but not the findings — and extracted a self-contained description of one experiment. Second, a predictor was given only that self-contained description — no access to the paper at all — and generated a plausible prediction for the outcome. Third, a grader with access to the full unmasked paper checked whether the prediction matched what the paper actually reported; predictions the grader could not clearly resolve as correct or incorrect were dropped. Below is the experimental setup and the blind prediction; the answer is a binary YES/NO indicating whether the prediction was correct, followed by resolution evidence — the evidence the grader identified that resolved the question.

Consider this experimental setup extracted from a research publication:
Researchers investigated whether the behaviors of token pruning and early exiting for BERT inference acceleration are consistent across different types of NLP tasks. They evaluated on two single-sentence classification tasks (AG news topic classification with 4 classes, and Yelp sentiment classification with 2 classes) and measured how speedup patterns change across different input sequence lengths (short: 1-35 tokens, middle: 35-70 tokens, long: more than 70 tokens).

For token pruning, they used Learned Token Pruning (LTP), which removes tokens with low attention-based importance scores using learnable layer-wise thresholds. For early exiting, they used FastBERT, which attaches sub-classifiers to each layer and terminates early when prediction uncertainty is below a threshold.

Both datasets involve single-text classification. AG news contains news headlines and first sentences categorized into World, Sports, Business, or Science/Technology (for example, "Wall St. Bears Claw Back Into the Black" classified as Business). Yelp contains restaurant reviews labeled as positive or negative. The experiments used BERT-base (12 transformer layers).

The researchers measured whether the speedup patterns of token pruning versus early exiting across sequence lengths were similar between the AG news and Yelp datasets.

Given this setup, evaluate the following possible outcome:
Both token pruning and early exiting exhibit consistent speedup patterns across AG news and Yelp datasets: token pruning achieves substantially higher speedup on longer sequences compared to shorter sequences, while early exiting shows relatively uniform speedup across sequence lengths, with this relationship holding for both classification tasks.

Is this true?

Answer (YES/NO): NO